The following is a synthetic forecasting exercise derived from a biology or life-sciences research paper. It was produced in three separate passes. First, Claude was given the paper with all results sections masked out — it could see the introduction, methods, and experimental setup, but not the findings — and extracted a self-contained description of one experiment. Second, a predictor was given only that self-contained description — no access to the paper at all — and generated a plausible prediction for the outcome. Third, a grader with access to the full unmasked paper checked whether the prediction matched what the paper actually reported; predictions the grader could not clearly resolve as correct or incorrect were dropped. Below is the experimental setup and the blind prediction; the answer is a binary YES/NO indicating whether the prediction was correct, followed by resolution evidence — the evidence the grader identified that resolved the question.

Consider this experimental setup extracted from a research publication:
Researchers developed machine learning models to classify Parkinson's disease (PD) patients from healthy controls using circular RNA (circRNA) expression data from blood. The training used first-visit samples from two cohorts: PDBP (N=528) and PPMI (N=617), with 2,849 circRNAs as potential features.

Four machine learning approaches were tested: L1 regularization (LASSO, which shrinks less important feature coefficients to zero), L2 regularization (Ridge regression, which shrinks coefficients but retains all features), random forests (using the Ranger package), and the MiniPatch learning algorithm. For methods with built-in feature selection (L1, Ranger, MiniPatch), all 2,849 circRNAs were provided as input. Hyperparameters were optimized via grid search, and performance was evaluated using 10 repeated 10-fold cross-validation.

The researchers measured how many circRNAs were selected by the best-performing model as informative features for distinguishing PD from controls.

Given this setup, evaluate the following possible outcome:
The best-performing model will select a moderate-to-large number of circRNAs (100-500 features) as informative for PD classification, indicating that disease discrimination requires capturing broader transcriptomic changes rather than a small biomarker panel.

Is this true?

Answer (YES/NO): YES